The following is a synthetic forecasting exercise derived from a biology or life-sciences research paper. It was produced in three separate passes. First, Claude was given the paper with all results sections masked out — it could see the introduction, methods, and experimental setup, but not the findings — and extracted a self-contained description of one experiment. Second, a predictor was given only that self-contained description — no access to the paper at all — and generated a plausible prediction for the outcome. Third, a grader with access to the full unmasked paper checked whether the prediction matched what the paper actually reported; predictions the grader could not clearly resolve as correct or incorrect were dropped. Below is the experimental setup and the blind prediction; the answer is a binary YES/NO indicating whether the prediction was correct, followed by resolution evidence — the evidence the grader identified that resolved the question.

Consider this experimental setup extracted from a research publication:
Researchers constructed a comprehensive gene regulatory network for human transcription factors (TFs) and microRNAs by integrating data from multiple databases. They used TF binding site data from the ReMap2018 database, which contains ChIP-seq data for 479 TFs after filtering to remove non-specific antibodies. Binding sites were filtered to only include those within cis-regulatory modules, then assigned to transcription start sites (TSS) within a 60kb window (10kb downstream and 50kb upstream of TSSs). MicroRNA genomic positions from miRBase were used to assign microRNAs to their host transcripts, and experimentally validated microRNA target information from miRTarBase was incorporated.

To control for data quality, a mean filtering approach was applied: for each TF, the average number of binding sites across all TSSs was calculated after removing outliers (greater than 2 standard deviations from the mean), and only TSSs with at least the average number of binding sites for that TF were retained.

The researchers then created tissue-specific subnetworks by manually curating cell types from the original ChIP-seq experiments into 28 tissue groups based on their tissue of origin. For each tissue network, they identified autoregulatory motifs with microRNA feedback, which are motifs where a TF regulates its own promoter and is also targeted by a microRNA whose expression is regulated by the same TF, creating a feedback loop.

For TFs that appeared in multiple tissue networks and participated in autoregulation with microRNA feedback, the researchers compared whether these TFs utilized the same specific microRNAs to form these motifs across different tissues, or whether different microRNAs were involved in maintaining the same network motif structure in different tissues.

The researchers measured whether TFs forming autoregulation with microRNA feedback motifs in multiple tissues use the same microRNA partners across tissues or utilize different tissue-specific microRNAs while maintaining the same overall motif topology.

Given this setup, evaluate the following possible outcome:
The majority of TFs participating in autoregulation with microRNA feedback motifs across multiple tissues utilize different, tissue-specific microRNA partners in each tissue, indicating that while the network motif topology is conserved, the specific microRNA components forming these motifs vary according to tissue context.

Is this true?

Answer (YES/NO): NO